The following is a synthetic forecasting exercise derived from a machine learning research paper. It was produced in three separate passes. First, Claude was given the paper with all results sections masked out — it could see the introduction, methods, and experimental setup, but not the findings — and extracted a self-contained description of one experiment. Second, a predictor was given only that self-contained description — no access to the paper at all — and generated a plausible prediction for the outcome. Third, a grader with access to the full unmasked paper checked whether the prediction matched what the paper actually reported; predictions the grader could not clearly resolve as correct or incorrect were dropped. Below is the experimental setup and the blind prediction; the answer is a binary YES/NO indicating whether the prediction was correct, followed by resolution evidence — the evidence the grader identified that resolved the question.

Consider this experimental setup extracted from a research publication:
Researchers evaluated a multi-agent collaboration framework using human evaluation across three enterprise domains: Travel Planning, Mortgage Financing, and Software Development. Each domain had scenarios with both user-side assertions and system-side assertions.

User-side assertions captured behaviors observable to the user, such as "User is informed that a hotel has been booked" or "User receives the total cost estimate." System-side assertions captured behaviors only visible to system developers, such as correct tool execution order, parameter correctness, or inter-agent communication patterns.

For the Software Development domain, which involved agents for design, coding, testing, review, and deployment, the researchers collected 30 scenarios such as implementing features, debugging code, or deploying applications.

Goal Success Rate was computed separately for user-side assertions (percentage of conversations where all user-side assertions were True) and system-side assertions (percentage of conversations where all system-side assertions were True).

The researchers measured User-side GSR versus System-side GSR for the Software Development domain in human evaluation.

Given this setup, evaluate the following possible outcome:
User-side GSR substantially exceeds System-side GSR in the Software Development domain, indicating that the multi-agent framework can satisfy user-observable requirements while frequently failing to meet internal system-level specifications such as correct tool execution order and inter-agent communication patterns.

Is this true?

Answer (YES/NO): NO